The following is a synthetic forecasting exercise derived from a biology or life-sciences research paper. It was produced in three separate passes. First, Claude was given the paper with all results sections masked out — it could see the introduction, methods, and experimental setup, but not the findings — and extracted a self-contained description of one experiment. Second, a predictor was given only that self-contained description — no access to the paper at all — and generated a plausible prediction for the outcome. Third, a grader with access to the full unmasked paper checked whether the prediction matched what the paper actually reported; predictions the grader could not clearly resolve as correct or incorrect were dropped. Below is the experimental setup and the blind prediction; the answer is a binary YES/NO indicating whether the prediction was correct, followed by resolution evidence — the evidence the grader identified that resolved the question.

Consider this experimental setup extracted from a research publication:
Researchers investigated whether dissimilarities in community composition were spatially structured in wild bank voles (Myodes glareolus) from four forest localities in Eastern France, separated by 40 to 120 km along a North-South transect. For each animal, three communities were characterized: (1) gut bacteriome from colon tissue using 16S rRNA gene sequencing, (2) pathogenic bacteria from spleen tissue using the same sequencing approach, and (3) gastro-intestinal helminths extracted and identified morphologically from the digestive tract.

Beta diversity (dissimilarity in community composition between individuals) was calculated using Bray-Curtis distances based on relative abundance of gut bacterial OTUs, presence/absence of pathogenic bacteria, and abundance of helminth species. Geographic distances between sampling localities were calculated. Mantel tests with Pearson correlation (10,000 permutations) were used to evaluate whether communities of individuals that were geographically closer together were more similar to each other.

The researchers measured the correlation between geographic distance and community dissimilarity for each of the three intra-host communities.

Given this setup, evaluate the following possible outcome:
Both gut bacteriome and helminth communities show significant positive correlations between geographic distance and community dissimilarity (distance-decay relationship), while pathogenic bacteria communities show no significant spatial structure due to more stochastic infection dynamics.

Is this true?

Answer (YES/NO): YES